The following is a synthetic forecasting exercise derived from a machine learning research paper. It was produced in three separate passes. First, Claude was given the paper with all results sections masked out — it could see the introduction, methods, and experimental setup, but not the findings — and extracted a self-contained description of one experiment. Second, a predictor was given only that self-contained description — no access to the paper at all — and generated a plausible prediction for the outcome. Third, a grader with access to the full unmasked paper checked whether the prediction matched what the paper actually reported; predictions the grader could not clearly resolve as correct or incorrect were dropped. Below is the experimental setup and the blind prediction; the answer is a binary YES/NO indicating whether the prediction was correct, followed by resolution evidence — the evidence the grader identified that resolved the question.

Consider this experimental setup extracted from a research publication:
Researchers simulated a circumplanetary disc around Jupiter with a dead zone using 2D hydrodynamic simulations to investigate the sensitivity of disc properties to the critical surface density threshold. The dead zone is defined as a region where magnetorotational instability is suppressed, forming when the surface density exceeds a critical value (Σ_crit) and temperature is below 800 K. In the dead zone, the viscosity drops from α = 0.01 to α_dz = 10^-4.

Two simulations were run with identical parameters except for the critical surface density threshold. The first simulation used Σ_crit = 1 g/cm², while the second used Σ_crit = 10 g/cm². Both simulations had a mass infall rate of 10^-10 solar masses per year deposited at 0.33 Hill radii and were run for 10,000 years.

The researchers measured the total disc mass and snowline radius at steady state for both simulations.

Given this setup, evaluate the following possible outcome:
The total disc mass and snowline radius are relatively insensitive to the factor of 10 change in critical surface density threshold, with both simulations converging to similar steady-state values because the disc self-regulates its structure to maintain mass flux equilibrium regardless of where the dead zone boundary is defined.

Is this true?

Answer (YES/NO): YES